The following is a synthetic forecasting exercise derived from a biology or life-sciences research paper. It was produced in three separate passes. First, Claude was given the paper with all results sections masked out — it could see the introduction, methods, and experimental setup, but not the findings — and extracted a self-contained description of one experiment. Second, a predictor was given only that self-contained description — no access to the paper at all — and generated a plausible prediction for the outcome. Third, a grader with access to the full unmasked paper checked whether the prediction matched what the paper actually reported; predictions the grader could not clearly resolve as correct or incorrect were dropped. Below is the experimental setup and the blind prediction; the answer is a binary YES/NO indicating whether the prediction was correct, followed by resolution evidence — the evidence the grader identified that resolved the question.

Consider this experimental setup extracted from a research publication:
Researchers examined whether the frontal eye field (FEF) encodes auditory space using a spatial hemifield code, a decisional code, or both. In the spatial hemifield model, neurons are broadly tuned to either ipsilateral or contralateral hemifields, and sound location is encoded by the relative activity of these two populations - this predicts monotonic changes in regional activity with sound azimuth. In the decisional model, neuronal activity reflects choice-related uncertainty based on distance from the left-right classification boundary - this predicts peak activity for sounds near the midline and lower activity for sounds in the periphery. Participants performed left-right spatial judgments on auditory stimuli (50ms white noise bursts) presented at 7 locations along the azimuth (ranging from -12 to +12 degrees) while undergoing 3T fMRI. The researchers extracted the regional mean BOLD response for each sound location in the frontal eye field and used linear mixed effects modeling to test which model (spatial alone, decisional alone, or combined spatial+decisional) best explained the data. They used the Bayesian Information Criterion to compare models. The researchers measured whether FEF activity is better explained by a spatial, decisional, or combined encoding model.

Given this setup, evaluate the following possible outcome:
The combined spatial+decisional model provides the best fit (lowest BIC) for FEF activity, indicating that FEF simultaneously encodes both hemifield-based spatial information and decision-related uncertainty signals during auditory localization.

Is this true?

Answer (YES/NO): NO